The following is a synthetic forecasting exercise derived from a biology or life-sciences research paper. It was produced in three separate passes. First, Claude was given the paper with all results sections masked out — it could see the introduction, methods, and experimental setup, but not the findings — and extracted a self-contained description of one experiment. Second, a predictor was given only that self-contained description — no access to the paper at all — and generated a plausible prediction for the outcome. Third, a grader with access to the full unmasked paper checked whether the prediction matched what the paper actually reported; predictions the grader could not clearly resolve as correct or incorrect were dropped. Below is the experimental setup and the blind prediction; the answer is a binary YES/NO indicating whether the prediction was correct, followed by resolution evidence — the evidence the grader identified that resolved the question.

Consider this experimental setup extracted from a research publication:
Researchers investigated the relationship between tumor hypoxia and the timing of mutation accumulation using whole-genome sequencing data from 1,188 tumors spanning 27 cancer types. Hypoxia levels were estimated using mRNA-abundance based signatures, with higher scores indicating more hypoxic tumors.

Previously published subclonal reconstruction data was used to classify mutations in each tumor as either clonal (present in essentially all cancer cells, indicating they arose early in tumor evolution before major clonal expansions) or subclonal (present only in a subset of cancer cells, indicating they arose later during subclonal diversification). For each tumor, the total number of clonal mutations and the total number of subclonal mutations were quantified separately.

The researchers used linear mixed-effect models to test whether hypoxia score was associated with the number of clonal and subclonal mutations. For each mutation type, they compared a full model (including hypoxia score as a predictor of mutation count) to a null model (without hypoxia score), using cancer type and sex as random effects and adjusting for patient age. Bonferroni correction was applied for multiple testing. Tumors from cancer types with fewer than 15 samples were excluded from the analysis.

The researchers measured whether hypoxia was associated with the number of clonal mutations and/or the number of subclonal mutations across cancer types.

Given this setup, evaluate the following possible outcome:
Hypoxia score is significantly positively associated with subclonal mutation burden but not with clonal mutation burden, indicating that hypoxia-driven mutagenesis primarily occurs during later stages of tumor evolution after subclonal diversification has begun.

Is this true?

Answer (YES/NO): NO